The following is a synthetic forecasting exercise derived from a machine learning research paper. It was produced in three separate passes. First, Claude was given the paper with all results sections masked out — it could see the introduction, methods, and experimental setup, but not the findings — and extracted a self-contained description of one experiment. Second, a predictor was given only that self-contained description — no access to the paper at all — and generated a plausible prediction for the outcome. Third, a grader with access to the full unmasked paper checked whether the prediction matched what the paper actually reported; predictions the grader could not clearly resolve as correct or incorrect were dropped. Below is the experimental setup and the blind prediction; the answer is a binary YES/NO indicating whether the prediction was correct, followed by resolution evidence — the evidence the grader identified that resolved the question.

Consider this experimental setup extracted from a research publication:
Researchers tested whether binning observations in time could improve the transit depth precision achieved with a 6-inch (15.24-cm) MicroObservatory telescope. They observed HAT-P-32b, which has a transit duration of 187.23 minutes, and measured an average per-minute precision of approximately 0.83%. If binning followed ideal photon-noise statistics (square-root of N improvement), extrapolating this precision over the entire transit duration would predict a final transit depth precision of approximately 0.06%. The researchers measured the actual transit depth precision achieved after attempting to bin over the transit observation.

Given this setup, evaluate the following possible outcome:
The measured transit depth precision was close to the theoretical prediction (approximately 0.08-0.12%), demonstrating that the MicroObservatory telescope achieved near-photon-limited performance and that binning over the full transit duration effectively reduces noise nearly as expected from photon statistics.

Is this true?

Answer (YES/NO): NO